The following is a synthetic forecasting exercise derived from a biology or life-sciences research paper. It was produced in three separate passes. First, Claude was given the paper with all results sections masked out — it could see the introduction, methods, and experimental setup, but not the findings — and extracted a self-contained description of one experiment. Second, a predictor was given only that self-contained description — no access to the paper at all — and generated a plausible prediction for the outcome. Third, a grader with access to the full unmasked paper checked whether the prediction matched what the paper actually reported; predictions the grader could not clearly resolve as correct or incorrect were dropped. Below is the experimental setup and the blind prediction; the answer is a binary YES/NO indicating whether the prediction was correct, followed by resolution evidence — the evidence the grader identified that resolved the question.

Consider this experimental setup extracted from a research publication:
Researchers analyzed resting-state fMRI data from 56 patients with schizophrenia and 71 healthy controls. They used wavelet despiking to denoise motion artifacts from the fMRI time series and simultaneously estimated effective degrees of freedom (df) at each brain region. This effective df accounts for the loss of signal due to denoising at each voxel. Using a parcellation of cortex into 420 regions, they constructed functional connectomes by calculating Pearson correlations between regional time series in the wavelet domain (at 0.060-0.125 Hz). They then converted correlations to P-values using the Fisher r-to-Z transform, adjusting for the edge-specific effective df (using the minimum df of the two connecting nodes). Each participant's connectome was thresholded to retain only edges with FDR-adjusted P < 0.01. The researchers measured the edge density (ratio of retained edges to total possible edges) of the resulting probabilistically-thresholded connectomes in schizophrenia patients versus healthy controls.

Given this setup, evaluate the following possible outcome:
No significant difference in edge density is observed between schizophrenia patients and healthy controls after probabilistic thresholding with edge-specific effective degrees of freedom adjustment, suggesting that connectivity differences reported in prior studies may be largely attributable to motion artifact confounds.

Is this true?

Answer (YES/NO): NO